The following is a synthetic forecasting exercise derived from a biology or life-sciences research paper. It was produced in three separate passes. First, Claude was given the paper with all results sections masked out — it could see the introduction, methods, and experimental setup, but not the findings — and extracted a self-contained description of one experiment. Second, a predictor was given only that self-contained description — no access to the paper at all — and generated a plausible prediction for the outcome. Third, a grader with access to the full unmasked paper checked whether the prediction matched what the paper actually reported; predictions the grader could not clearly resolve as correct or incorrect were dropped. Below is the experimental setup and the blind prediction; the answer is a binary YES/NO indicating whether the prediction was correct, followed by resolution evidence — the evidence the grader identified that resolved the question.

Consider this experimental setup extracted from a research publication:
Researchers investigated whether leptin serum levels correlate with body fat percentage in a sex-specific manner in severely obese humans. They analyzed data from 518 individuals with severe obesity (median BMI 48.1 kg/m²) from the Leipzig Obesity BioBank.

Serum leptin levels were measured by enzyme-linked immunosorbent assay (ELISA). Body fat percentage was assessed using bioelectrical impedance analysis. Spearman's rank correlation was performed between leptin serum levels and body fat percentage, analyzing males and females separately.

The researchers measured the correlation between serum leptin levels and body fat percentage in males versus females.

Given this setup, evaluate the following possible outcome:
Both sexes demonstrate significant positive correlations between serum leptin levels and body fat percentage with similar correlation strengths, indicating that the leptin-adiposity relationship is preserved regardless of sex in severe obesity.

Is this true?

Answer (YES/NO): NO